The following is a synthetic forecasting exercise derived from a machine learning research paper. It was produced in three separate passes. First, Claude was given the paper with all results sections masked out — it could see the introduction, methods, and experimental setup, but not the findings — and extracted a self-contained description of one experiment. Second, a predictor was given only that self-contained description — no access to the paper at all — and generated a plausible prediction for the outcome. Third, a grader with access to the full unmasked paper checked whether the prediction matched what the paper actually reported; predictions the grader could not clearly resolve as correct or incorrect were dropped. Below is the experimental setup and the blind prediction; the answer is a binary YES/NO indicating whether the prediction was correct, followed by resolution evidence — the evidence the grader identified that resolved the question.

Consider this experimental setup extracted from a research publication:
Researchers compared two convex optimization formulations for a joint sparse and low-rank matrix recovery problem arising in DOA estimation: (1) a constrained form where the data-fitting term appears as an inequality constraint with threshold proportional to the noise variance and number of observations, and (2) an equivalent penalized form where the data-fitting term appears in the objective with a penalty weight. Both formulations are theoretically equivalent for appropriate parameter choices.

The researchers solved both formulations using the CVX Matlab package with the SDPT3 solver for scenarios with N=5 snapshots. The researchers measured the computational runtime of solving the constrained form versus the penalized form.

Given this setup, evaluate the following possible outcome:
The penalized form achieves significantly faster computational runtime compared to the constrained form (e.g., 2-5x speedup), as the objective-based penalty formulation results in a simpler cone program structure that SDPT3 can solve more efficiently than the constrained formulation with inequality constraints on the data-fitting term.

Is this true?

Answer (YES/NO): NO